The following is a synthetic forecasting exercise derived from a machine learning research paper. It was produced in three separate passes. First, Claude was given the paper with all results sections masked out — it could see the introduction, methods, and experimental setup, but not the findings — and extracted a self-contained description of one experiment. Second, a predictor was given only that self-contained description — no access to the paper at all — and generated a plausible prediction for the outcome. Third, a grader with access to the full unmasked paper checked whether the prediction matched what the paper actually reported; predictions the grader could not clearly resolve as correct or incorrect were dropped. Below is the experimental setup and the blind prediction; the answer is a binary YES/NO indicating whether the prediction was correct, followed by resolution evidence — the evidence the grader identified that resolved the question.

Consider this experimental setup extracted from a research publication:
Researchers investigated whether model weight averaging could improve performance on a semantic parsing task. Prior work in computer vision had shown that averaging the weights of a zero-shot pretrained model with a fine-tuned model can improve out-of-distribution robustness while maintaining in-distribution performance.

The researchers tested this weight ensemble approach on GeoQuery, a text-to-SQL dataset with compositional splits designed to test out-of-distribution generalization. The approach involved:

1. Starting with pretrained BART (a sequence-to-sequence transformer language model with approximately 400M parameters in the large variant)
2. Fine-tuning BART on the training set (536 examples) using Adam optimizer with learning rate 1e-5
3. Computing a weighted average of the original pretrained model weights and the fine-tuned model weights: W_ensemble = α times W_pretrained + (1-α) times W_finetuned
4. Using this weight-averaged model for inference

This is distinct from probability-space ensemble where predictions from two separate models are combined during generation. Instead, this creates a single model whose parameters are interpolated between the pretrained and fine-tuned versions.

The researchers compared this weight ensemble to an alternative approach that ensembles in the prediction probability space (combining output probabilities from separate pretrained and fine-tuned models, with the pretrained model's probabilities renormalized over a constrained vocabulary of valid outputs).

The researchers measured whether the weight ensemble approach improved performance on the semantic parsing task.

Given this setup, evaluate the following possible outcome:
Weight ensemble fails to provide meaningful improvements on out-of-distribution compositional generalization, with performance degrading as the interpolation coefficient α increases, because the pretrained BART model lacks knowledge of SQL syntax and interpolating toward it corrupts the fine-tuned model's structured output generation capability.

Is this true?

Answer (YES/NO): NO